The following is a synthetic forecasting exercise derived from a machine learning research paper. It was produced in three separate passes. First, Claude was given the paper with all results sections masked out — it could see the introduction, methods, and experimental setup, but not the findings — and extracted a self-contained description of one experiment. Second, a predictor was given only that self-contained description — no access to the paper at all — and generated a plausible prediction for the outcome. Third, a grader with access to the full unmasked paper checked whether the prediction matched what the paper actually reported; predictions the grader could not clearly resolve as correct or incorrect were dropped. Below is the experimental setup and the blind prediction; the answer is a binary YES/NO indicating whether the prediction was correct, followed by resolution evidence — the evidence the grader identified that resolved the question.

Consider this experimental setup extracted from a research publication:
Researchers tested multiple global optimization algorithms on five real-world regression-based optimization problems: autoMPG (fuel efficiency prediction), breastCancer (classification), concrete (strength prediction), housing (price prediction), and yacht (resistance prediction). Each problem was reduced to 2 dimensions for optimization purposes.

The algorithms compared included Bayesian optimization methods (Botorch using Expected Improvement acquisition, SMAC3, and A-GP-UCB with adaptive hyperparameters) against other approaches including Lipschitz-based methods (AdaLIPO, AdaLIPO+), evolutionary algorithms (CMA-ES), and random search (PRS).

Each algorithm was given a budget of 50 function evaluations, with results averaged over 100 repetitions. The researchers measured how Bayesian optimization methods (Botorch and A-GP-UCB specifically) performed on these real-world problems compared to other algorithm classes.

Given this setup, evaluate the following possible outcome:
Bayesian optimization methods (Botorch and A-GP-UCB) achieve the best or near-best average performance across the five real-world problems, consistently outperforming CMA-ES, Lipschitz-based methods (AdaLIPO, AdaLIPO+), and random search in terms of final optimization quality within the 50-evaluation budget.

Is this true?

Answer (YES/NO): YES